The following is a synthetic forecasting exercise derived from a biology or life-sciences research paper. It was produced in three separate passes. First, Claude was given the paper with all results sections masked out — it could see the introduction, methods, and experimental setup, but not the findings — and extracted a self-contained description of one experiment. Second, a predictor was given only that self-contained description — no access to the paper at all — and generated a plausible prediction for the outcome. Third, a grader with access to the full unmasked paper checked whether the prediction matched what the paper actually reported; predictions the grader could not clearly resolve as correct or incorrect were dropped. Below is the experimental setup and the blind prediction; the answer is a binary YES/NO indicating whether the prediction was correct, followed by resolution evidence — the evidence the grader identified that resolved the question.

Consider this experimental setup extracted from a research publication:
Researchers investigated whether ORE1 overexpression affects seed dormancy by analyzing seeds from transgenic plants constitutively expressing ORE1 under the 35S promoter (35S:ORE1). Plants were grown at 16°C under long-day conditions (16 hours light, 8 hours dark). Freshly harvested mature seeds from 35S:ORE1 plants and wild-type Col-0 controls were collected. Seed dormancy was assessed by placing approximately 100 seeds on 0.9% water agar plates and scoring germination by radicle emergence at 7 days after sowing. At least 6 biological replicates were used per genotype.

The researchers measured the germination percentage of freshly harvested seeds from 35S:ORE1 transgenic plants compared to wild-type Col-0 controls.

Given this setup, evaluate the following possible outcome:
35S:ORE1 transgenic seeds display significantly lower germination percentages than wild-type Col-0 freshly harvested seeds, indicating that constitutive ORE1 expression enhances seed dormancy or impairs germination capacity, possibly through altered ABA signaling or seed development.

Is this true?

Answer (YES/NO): NO